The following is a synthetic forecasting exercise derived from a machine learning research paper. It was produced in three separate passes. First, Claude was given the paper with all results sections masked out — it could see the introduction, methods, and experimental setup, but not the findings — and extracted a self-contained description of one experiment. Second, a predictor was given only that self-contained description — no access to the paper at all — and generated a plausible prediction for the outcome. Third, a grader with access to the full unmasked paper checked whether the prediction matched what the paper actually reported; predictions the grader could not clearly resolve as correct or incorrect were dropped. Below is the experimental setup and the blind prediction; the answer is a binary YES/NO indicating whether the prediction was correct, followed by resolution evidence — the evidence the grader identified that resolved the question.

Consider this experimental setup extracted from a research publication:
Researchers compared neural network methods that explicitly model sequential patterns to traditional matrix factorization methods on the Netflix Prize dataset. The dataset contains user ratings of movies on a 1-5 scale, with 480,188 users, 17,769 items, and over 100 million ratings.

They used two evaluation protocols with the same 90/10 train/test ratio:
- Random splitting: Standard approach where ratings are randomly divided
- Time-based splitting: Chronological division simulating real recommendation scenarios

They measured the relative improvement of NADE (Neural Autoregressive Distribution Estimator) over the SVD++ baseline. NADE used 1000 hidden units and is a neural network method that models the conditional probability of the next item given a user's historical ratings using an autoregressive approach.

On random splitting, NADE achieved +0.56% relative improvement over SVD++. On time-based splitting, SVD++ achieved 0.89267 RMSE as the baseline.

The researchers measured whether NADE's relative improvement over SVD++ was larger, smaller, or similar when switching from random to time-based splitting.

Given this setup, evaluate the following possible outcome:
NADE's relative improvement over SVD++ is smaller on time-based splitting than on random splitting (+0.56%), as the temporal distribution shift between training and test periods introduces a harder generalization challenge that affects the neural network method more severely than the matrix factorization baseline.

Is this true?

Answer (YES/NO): YES